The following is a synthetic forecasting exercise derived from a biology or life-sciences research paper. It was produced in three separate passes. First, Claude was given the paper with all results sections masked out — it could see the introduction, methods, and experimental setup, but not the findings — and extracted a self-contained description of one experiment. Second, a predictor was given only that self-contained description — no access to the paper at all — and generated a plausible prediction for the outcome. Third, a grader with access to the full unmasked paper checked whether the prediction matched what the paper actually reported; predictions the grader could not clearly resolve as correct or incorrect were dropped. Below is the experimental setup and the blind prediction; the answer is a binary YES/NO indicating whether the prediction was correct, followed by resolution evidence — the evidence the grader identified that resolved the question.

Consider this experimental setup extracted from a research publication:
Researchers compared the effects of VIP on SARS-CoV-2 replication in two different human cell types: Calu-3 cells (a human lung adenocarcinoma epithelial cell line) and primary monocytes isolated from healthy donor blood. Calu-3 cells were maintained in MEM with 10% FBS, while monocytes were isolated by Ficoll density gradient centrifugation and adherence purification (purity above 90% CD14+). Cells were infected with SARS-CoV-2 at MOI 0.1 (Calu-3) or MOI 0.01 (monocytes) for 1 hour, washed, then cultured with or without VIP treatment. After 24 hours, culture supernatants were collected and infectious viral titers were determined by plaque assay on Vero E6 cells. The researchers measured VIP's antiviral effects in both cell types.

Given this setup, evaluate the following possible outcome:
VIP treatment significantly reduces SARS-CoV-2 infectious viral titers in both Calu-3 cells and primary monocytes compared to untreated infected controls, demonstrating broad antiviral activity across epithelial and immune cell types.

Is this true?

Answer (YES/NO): NO